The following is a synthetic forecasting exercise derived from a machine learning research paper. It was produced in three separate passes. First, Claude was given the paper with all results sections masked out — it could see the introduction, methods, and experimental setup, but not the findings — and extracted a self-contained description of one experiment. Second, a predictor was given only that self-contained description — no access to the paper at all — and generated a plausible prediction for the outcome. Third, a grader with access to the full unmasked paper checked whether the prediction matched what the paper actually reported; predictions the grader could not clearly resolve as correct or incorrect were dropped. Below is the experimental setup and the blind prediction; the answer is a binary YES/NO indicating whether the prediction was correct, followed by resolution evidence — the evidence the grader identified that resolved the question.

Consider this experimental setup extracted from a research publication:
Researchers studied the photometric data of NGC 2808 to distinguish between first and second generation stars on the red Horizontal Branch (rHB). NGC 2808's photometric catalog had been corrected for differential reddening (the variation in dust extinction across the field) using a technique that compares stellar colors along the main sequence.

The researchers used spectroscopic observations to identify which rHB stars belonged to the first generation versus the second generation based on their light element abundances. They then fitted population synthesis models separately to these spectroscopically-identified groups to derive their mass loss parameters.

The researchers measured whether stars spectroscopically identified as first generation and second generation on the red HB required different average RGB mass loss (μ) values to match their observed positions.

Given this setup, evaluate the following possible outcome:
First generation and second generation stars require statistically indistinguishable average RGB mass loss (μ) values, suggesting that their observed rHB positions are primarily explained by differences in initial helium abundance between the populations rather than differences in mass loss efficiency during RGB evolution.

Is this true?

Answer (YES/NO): NO